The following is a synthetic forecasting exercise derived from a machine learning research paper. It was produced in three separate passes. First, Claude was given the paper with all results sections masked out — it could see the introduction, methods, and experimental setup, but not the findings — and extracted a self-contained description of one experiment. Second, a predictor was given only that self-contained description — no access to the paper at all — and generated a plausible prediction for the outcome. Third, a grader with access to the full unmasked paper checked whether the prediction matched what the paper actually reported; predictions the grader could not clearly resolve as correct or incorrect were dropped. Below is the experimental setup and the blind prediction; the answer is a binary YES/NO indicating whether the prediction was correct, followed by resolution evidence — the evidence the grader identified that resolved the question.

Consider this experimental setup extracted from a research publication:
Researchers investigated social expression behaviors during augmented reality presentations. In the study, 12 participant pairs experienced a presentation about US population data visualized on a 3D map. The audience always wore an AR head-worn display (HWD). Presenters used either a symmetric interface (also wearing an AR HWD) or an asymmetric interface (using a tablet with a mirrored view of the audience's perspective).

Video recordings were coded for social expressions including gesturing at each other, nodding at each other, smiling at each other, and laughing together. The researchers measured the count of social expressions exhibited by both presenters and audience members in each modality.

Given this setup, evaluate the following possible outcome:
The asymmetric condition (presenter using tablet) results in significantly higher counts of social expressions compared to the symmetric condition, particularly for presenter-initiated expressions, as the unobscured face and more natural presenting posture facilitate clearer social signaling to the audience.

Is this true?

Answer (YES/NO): NO